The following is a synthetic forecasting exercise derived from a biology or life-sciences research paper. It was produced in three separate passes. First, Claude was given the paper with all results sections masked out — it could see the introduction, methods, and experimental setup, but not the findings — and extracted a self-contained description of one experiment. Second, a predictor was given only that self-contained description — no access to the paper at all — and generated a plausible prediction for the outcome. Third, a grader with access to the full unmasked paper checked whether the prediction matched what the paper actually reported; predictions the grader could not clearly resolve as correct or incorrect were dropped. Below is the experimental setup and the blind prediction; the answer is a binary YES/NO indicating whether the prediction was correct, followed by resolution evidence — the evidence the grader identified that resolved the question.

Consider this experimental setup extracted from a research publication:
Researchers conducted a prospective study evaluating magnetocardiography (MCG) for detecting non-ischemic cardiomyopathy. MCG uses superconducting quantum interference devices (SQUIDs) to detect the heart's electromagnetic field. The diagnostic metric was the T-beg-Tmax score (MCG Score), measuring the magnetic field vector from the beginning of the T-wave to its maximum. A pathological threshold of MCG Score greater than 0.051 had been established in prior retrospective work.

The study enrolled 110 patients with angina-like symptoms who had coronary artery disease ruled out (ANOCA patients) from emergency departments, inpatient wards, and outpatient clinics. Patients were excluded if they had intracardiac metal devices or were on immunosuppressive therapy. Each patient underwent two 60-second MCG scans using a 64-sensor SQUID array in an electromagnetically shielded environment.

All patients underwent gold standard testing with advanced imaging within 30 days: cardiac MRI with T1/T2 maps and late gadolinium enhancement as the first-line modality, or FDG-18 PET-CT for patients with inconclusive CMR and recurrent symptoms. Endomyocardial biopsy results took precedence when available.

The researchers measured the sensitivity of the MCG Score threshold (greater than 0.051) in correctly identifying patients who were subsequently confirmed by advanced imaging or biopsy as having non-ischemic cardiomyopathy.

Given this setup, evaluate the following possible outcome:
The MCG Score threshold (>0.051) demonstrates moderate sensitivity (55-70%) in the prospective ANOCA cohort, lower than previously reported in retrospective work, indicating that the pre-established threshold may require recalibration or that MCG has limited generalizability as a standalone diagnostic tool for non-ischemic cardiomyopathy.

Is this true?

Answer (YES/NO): NO